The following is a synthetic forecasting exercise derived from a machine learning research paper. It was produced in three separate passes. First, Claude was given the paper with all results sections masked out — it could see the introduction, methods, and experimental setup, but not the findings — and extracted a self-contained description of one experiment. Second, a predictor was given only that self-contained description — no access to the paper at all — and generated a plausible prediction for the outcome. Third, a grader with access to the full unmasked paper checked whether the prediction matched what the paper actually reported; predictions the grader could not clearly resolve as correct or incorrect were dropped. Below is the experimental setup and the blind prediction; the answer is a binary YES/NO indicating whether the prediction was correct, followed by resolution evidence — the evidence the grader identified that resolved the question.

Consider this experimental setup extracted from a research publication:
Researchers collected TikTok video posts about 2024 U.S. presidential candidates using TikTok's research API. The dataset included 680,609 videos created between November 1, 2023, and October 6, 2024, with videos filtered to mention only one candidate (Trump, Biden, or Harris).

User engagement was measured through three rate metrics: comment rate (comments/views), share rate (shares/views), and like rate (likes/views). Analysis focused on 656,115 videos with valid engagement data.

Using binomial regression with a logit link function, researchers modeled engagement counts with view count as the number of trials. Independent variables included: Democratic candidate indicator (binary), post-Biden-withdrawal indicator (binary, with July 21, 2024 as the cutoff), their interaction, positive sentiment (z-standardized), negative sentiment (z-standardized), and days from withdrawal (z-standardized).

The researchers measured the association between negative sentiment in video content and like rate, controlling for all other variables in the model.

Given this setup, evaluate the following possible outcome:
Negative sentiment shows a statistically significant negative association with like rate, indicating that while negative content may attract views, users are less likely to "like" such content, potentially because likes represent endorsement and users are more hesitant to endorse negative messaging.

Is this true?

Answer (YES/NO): NO